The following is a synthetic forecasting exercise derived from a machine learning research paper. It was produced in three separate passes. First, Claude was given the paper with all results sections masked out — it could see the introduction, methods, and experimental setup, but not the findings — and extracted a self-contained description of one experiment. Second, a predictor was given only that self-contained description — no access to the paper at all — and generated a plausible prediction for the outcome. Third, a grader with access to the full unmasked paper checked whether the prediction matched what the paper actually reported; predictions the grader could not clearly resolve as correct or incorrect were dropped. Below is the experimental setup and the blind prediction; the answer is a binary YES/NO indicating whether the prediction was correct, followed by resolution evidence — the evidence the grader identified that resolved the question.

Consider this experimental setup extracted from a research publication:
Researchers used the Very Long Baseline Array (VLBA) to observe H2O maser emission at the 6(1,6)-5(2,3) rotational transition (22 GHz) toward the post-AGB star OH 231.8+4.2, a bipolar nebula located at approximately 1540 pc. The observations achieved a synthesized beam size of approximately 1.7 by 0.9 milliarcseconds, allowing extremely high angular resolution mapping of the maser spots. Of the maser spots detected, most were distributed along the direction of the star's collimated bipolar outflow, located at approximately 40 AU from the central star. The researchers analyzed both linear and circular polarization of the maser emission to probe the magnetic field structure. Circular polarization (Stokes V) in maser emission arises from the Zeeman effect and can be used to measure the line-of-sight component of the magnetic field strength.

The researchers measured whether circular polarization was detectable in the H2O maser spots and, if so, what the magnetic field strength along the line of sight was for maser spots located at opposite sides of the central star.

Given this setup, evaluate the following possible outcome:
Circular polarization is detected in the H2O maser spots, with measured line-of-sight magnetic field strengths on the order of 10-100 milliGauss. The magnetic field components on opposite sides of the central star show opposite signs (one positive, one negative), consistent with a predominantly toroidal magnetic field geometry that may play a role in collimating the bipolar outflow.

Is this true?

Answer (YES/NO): YES